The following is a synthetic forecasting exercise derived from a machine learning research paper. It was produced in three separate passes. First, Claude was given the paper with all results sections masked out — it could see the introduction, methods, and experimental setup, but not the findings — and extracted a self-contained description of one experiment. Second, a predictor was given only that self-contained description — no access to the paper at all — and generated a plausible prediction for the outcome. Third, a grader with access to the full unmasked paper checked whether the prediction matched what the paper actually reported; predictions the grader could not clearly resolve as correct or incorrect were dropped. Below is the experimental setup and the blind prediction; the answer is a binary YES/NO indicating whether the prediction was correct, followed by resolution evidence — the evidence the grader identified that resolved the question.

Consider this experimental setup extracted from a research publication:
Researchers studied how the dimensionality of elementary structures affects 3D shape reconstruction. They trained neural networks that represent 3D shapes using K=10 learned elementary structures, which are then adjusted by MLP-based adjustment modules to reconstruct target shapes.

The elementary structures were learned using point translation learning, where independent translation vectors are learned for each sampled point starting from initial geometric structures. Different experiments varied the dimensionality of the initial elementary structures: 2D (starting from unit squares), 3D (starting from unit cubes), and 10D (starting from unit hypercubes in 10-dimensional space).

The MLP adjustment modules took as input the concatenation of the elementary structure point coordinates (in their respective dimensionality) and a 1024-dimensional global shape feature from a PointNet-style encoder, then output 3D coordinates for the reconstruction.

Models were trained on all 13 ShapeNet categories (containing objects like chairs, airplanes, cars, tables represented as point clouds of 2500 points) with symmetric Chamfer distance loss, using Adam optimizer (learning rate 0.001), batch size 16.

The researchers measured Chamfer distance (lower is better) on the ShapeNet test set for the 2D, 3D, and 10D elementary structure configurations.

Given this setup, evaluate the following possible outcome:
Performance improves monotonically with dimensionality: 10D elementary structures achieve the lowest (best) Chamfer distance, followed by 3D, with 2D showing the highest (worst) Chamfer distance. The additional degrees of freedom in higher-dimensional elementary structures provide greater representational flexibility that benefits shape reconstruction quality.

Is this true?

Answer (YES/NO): YES